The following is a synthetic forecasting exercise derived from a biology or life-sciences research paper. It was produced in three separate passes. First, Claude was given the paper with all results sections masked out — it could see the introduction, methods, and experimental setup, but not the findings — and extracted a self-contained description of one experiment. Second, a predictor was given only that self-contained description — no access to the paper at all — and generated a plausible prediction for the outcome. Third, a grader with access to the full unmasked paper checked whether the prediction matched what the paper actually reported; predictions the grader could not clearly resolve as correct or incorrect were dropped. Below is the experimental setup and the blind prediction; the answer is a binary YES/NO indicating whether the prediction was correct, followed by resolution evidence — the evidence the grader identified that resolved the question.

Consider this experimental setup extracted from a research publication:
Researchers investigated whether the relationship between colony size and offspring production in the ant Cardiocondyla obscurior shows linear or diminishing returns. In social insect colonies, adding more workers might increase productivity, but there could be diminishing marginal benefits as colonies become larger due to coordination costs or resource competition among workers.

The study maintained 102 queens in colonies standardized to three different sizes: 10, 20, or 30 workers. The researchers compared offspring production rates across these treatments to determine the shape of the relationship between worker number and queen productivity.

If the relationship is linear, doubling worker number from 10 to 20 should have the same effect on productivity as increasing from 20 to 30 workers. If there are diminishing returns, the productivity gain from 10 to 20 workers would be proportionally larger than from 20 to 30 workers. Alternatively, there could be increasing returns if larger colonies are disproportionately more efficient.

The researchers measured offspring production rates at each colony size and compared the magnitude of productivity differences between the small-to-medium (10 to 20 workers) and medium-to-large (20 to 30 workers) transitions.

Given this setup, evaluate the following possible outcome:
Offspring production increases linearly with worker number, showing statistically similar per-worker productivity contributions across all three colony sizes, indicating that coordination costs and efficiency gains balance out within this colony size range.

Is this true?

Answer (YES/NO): NO